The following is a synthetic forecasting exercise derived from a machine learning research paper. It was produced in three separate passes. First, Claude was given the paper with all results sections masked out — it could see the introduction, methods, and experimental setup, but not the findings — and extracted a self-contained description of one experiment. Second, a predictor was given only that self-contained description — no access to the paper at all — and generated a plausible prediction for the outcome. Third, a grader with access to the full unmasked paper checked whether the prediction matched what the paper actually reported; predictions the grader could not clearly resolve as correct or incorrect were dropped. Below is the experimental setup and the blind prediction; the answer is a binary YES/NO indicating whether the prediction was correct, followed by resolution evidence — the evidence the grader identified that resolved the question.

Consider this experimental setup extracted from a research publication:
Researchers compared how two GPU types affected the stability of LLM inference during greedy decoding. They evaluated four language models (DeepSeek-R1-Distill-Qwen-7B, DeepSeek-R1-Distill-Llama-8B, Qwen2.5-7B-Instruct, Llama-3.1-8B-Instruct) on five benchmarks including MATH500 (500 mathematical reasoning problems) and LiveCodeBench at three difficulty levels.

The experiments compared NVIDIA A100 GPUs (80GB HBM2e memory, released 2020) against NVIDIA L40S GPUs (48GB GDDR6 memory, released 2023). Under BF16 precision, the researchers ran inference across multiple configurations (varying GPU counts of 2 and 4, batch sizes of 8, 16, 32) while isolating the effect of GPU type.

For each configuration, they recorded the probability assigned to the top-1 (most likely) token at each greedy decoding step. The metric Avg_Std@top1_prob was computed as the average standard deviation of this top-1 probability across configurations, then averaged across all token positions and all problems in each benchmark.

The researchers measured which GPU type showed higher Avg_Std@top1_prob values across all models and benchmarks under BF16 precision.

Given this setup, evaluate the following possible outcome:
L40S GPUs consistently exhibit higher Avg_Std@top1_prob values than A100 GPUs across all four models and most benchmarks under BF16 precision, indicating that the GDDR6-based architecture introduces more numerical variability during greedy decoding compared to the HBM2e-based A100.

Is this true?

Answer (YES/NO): NO